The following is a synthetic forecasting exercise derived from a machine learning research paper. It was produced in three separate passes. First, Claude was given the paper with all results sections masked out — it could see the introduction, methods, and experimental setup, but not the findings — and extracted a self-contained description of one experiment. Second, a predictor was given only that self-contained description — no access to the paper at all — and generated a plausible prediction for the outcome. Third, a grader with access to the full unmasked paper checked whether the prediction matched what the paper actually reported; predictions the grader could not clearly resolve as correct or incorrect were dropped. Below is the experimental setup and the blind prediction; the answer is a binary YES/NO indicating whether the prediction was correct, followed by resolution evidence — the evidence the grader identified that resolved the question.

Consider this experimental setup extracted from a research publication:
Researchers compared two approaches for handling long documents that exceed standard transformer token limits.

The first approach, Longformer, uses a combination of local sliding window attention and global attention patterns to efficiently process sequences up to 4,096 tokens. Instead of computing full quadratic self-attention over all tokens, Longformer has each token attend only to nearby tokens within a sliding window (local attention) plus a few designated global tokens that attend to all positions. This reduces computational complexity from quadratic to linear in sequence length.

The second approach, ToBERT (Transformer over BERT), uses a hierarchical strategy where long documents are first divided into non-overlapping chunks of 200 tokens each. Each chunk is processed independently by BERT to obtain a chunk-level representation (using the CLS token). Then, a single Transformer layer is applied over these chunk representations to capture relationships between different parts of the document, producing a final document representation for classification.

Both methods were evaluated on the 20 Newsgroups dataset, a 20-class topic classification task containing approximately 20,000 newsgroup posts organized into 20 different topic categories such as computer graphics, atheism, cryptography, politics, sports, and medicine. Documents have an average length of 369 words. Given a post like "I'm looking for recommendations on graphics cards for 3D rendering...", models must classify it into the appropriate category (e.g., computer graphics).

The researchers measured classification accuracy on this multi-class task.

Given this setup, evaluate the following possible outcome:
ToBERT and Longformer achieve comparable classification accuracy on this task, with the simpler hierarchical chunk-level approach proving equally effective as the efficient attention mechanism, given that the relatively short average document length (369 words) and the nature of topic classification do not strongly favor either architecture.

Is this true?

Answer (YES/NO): NO